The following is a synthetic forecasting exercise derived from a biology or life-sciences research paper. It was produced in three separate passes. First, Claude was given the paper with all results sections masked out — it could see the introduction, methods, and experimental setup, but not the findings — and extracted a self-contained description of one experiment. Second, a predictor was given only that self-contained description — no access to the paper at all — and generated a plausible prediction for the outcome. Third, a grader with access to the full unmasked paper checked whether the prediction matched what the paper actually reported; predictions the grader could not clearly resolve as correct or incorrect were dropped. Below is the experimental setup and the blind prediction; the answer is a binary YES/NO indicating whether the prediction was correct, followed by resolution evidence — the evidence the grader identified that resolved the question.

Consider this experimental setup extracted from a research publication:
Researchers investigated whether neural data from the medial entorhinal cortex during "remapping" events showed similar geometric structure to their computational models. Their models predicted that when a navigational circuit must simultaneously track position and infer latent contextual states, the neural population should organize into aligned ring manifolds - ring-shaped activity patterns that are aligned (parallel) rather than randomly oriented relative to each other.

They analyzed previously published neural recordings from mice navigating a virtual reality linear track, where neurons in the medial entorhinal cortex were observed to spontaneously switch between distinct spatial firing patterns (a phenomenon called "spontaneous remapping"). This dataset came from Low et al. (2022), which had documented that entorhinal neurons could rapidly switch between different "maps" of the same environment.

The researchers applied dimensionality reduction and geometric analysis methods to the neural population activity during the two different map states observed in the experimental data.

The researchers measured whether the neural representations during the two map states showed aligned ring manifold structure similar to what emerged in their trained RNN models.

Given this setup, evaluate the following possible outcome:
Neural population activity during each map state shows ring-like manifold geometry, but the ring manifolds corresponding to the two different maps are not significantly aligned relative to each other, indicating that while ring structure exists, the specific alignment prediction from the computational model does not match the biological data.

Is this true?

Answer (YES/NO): NO